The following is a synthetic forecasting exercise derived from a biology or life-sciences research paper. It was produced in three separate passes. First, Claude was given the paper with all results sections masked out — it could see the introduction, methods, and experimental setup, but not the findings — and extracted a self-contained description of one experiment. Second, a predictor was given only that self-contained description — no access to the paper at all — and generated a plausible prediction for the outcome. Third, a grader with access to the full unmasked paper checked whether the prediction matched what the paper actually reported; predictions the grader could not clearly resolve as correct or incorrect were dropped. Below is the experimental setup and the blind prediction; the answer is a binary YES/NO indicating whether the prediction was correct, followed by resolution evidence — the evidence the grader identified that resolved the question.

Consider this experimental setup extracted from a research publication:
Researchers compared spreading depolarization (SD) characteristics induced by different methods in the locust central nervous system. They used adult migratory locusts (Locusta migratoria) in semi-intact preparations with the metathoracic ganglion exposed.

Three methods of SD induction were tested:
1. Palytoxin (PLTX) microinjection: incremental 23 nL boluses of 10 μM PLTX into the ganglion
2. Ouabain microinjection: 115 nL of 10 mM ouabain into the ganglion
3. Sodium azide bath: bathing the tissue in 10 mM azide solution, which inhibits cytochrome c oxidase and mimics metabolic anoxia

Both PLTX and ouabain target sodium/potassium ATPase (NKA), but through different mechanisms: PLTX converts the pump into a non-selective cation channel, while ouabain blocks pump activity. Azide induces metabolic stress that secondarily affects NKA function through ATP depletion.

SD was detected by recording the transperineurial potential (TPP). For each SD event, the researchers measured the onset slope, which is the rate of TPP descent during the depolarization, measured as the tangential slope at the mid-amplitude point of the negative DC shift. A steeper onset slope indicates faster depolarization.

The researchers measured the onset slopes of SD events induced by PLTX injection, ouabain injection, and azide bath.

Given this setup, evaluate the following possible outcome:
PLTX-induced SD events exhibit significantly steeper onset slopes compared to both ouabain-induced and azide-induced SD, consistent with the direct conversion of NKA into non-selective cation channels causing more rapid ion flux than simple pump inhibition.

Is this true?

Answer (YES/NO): NO